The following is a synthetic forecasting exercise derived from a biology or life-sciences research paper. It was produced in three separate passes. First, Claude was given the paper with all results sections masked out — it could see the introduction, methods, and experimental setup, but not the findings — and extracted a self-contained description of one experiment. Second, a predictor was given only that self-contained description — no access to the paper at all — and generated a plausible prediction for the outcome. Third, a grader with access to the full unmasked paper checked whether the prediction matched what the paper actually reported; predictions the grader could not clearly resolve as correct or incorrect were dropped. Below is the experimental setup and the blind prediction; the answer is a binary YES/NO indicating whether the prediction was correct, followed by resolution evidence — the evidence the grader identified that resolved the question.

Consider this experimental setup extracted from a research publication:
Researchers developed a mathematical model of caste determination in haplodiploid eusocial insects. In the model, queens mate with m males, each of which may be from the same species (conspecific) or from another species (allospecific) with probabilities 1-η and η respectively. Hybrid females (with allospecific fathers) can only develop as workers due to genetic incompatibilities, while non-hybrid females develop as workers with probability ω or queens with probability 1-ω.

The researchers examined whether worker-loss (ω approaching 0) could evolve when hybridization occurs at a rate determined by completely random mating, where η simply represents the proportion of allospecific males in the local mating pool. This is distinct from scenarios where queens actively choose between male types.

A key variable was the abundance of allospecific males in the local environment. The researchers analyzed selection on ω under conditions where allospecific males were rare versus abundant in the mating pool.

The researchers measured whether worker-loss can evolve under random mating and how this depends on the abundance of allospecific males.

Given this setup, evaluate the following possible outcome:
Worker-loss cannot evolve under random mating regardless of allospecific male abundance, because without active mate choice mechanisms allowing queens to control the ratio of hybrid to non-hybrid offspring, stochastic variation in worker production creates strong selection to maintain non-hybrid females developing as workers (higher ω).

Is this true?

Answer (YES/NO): NO